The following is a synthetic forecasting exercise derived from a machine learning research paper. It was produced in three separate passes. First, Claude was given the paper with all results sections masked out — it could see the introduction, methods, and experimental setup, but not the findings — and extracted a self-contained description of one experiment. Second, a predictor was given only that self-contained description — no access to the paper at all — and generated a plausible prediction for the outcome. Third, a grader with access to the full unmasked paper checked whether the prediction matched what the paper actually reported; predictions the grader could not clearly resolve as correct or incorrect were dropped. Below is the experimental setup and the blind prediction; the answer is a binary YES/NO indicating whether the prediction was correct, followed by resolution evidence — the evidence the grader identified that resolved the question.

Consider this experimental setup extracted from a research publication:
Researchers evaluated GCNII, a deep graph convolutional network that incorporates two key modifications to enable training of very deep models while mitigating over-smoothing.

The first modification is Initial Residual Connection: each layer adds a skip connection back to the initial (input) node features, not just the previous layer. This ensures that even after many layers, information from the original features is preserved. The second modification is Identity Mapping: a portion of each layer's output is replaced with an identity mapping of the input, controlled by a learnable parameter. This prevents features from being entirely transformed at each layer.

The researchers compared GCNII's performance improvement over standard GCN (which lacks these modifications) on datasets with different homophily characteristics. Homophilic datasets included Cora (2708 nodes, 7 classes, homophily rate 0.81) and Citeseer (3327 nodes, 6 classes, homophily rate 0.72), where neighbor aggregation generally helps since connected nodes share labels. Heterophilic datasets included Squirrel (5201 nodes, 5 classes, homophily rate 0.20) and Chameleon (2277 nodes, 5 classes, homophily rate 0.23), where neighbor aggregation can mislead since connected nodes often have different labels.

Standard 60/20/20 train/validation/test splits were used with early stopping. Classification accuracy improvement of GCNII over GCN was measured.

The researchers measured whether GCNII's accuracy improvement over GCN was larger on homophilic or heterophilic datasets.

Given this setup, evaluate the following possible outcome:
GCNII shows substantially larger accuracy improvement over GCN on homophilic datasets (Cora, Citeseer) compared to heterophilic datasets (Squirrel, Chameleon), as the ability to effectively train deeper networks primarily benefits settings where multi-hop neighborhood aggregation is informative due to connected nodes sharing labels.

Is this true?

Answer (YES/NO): NO